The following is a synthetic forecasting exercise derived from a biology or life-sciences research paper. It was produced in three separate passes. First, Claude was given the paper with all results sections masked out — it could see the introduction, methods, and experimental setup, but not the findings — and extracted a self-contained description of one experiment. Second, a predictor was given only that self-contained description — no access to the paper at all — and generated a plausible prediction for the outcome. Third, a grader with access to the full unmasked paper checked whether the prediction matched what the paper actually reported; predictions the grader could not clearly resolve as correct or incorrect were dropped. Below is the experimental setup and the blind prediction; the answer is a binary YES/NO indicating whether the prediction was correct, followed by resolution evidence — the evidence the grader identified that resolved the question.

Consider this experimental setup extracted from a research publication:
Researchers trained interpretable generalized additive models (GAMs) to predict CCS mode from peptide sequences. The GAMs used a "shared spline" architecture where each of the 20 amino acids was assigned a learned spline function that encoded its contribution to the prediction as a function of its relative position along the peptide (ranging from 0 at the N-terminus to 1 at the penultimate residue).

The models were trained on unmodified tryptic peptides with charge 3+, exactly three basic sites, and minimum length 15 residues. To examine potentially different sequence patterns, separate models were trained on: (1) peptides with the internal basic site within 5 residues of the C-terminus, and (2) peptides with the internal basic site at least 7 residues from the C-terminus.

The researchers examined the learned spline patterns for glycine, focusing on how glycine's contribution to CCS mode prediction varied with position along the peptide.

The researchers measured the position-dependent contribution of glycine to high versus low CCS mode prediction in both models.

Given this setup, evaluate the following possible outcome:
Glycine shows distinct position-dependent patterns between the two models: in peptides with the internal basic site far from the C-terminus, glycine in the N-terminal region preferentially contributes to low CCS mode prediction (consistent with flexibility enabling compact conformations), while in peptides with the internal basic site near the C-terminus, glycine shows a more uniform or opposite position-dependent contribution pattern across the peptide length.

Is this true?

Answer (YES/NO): NO